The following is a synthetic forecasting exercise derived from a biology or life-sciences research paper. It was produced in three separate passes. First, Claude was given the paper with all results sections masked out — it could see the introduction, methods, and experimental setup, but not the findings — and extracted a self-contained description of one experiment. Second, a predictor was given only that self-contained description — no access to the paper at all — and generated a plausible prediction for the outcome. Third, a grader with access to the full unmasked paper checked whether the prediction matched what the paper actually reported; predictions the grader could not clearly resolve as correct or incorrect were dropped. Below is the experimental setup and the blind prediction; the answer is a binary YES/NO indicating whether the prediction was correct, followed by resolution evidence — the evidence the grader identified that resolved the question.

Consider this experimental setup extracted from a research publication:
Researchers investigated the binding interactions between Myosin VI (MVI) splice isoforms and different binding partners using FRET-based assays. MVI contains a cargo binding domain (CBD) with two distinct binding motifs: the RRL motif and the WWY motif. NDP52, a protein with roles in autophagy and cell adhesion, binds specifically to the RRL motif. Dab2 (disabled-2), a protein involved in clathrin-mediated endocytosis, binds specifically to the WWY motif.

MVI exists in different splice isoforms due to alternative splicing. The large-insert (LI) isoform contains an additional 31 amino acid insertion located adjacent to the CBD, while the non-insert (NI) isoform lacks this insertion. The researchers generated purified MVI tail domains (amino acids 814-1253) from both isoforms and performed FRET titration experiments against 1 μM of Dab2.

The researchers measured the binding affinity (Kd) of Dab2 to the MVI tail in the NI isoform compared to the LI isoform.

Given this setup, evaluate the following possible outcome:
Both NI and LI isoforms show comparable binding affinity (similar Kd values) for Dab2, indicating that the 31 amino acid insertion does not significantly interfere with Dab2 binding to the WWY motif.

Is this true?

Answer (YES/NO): NO